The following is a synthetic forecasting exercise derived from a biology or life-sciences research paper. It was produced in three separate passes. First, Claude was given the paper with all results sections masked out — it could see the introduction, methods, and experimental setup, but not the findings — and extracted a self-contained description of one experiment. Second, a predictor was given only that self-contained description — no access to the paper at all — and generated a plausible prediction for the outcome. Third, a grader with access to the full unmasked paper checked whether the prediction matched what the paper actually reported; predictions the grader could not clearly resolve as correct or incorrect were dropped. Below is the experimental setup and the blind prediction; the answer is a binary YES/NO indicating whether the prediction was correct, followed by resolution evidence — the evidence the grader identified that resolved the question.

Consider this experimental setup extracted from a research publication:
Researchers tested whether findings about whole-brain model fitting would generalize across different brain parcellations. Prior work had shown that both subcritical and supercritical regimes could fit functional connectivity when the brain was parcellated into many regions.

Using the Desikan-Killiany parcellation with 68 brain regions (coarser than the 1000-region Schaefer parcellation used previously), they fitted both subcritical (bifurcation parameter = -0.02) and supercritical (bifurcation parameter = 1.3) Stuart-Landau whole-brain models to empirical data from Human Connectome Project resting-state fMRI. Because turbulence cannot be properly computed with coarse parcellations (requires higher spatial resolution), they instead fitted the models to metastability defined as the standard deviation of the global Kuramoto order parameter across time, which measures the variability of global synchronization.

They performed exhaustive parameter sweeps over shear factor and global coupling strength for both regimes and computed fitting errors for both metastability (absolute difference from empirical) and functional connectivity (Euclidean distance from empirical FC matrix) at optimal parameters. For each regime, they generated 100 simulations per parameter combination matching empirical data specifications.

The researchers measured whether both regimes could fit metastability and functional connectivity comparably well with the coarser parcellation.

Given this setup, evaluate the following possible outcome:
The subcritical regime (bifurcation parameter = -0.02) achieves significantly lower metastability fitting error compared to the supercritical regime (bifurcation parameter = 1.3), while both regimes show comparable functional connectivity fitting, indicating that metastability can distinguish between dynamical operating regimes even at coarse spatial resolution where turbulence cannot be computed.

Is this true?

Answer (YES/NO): NO